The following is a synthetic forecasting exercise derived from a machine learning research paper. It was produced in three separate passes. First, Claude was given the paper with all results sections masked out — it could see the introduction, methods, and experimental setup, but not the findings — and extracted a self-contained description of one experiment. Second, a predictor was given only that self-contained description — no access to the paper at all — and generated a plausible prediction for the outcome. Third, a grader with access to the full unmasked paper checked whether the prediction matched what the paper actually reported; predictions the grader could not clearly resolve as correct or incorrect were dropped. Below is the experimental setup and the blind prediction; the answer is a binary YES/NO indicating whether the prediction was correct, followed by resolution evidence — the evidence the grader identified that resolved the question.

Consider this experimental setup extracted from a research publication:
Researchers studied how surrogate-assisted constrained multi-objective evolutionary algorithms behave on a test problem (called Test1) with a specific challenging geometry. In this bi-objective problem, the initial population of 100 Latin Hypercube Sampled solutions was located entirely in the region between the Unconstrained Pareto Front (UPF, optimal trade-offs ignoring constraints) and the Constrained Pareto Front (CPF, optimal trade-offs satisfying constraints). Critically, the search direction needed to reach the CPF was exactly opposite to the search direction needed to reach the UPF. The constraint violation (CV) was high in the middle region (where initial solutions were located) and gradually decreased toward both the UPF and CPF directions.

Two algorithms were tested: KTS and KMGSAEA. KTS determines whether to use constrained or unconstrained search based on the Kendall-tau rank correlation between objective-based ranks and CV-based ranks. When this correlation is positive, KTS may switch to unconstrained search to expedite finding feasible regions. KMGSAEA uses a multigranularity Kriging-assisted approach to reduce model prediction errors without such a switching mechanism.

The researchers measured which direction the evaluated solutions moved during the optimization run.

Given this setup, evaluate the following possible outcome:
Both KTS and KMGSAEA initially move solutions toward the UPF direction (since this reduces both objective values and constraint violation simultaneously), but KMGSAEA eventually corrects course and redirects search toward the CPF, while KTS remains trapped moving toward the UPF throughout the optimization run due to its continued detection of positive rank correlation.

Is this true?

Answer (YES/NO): NO